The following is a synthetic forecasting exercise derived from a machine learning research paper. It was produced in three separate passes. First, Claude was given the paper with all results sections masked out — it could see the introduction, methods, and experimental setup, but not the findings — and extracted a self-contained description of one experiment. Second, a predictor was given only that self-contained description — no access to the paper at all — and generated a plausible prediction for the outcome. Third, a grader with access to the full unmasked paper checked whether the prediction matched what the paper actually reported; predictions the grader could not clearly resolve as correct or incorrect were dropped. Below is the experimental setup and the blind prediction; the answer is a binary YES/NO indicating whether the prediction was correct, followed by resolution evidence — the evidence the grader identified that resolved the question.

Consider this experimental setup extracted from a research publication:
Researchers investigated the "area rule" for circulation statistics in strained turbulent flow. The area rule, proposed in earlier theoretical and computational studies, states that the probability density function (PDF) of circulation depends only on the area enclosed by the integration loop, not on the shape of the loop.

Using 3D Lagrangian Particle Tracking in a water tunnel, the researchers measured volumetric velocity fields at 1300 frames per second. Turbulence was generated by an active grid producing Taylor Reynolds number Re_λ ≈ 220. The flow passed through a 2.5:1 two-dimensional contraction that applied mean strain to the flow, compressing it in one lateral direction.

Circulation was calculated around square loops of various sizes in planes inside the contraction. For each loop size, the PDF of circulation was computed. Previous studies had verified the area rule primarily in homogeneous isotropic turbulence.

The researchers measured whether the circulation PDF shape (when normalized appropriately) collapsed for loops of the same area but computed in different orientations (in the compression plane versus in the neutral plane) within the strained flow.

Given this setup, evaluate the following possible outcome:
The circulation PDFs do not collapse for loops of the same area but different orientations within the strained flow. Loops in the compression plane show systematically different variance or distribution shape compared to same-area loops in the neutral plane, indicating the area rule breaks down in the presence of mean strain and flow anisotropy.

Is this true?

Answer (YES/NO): NO